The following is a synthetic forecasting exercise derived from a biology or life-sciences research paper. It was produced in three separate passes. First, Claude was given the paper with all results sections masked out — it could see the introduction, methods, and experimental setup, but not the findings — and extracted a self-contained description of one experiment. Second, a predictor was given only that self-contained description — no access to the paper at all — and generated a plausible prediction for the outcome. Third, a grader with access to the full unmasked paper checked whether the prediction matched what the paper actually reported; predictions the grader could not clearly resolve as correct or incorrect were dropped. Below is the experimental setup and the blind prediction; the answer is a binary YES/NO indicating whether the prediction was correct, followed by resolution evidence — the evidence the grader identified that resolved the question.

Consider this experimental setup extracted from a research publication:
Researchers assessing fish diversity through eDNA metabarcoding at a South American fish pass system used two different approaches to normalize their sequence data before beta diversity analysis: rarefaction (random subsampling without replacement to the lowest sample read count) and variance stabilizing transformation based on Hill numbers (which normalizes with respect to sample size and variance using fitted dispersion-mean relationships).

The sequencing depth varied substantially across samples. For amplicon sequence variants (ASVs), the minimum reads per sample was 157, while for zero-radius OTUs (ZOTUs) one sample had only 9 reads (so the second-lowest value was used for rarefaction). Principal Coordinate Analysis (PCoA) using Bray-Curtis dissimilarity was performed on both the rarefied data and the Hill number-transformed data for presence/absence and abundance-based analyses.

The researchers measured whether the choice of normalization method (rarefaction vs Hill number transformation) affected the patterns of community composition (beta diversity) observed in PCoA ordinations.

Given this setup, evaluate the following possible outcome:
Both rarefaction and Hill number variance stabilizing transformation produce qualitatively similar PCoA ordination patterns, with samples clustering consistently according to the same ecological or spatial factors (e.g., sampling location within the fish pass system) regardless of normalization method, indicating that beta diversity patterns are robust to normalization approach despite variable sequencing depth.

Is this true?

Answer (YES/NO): YES